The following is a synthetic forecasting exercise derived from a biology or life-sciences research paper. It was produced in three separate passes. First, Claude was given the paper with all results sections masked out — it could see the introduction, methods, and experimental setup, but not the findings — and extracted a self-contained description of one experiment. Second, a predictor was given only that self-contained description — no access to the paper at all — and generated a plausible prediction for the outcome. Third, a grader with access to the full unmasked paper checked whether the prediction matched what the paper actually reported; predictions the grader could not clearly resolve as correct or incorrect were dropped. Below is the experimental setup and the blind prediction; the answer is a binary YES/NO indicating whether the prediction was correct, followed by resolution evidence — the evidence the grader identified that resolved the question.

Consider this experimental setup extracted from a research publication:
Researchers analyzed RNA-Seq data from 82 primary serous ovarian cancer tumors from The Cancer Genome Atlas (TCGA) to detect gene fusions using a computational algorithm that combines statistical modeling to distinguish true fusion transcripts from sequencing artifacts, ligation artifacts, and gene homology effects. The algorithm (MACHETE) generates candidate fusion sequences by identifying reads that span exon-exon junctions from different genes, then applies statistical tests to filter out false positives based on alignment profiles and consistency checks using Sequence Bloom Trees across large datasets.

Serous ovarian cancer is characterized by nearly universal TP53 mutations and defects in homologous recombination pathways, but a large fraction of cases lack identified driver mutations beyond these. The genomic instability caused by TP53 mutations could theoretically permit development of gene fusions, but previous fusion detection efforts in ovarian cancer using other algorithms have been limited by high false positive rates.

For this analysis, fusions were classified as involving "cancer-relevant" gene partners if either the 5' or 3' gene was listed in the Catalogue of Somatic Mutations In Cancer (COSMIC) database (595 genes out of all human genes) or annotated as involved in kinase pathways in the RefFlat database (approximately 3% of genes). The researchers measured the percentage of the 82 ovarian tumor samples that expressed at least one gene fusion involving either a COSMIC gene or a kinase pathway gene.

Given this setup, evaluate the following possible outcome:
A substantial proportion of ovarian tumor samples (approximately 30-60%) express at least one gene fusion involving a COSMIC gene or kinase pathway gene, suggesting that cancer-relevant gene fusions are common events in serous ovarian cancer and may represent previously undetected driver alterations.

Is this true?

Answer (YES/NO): YES